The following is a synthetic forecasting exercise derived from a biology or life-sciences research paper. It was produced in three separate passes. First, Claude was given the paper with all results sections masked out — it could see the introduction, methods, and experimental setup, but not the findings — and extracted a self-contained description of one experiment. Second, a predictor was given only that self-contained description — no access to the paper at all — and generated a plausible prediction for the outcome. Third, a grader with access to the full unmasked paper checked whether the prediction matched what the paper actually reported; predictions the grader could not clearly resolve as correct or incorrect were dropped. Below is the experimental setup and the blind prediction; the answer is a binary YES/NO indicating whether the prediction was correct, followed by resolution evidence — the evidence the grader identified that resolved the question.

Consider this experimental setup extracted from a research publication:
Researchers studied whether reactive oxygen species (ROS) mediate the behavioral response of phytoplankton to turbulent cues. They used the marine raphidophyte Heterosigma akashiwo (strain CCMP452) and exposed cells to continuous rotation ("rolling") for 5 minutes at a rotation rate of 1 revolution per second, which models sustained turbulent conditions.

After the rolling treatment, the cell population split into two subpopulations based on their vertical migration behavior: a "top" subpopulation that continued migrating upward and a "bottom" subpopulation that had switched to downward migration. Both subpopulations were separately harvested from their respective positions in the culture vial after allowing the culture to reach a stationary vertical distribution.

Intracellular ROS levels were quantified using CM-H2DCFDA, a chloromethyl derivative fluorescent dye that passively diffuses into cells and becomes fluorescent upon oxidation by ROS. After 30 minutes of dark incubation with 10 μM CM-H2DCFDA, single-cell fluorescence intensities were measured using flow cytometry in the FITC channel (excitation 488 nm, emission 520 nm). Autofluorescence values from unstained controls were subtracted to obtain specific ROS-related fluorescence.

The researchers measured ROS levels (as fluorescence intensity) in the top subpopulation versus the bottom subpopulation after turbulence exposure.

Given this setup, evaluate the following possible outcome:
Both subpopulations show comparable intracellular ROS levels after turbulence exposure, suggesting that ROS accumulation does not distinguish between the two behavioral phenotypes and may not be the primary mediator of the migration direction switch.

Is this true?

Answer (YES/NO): NO